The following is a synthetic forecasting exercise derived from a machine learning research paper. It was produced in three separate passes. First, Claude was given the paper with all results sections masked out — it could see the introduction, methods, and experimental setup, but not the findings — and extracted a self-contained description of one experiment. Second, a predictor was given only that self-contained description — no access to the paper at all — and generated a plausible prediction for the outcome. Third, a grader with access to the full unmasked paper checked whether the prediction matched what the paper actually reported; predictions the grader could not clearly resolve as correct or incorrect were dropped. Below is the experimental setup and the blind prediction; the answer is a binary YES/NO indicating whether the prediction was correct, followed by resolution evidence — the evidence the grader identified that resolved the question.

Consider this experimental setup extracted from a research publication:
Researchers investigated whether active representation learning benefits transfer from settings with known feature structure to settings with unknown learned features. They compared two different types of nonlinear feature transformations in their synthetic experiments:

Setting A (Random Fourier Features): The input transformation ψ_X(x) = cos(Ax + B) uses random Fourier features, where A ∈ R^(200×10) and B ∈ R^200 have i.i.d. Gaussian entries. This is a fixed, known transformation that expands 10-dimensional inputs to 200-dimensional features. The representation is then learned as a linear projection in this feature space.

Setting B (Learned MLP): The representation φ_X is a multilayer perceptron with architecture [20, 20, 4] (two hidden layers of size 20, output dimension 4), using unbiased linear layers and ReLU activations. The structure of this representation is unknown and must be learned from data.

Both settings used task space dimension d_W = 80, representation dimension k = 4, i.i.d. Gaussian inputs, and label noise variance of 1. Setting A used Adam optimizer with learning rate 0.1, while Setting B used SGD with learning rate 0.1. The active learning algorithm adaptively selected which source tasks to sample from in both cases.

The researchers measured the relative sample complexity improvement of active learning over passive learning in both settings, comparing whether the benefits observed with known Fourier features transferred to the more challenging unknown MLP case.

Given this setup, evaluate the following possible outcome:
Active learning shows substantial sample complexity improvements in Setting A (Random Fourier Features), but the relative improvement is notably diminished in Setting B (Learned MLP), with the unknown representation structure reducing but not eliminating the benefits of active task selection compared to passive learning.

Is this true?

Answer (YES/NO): NO